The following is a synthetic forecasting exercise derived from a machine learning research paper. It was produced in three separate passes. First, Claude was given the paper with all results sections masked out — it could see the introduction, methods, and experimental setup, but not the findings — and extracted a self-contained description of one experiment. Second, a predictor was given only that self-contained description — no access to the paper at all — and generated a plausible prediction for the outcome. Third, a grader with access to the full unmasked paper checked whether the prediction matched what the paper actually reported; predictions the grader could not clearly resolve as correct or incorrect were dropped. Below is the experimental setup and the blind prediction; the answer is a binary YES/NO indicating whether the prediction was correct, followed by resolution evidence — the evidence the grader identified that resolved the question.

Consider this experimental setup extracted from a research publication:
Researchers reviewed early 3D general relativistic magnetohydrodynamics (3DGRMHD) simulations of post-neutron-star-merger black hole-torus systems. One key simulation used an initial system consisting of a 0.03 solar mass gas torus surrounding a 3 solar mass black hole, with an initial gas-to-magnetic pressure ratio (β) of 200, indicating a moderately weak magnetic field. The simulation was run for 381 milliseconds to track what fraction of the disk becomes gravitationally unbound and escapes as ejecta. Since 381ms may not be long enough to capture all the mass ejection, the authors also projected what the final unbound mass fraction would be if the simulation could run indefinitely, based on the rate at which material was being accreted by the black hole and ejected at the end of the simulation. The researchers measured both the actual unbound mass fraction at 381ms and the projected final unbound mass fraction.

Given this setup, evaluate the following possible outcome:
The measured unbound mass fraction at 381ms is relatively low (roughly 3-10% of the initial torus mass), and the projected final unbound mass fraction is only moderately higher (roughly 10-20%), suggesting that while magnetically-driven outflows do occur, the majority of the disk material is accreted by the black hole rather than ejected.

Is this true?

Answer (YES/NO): NO